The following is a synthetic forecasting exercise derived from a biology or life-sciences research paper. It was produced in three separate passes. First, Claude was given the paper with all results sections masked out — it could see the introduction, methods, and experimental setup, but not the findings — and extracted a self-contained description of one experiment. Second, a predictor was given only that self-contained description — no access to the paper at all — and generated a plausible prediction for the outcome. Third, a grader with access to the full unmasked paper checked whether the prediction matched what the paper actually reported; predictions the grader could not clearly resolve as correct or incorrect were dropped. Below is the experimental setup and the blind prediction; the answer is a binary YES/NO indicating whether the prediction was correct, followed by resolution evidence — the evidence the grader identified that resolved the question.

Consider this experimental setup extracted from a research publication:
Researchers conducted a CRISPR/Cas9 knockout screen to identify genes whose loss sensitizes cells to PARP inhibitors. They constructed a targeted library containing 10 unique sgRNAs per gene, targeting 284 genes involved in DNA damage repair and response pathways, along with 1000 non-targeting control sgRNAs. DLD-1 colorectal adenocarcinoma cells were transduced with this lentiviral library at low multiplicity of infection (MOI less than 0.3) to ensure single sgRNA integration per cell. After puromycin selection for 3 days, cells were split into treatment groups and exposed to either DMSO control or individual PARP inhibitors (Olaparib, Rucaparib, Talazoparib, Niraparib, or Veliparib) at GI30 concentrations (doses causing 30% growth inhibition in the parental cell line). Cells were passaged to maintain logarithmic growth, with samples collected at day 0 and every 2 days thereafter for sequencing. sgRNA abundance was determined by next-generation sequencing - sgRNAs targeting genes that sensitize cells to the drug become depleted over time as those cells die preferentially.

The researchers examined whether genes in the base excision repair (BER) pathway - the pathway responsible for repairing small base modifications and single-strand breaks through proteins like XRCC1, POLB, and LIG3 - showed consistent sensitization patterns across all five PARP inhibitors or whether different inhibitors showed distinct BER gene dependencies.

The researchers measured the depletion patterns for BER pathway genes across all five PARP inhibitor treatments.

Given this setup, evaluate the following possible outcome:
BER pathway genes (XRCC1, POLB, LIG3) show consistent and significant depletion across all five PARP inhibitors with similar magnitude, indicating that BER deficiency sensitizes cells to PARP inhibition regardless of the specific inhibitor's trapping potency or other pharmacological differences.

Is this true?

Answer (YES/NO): NO